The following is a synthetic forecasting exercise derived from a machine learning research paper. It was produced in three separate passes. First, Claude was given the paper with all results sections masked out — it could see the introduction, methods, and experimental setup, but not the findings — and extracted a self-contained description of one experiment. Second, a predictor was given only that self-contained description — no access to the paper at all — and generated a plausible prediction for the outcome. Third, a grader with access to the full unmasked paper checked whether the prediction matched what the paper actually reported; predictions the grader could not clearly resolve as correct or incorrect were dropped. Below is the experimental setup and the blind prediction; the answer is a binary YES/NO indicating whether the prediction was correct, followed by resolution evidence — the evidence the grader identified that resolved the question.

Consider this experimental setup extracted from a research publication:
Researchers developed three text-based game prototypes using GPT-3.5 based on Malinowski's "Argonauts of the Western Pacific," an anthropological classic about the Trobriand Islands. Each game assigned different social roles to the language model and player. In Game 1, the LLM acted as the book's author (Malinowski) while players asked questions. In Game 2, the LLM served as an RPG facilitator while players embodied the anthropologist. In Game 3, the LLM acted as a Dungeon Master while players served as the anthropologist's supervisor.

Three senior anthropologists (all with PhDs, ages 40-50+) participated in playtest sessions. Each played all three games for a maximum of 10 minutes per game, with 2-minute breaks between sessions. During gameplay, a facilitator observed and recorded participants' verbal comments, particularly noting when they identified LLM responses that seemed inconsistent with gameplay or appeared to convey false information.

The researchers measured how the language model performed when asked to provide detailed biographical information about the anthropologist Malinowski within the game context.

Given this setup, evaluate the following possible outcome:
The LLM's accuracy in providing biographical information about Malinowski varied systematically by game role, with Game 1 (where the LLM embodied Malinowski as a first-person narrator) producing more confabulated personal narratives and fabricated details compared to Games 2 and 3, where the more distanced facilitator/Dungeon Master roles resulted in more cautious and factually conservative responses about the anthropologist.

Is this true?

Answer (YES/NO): NO